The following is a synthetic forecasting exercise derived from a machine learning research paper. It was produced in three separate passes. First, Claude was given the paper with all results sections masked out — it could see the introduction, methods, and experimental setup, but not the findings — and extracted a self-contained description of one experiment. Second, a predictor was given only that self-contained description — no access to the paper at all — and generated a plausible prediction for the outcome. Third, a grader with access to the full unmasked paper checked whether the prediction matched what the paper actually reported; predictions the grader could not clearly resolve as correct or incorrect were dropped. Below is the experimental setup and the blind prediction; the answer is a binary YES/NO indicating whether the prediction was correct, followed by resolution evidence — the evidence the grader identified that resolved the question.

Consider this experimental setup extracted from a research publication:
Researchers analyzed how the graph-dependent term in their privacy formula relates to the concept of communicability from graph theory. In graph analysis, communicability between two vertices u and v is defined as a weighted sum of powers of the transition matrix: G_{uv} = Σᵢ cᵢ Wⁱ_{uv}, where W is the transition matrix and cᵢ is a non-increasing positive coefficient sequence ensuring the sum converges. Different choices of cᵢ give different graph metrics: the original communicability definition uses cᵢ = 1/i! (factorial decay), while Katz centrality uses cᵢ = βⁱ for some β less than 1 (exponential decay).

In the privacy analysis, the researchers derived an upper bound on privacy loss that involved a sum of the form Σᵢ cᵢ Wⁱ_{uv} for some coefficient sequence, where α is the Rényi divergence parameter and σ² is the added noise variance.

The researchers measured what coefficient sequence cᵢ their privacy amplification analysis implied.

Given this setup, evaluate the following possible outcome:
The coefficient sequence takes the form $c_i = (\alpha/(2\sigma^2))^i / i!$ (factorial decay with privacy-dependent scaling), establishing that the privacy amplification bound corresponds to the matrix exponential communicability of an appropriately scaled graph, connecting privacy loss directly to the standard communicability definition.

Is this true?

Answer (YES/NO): NO